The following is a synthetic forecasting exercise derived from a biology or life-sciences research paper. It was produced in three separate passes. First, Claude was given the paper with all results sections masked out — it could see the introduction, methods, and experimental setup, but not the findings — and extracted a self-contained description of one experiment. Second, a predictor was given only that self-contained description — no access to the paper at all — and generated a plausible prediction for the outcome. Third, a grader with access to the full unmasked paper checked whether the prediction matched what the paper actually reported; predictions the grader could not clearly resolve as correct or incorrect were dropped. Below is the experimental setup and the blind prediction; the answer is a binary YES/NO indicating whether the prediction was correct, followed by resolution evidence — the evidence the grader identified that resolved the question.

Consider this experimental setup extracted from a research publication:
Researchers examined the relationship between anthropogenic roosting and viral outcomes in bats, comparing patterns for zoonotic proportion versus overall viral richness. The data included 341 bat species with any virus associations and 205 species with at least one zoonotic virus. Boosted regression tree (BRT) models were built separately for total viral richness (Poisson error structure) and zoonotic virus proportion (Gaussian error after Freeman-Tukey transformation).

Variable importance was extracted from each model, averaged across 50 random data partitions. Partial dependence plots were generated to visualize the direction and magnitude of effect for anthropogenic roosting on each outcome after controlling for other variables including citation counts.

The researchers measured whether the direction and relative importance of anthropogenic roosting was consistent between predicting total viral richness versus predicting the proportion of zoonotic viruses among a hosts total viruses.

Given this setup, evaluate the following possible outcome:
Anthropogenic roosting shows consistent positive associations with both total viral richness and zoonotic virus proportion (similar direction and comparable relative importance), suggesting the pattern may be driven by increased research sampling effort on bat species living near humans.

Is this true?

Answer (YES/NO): NO